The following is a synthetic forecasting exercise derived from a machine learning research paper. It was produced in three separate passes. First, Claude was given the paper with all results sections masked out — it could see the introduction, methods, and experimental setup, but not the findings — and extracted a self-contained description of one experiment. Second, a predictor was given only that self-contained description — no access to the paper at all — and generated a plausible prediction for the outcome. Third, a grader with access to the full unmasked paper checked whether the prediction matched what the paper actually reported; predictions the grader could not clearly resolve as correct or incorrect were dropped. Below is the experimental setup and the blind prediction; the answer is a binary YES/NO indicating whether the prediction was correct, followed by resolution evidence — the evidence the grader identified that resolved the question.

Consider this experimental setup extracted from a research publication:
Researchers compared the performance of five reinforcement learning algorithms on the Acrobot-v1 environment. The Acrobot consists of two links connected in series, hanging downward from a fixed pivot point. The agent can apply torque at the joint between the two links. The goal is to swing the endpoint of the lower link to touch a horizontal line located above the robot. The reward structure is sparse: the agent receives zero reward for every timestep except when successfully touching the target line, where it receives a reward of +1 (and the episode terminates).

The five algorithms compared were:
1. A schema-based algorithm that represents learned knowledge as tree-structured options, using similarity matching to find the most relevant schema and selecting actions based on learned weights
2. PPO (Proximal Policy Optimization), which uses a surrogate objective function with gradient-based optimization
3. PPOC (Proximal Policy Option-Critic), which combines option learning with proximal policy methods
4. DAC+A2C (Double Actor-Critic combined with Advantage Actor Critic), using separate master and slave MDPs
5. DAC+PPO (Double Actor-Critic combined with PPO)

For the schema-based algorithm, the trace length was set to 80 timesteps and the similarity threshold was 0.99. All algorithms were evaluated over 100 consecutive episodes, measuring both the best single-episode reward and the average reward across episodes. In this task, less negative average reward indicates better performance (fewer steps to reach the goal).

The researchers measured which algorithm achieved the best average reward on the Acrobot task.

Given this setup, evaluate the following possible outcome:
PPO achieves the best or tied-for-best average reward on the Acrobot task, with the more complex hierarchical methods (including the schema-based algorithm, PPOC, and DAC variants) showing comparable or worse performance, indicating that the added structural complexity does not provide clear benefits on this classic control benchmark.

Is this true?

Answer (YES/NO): NO